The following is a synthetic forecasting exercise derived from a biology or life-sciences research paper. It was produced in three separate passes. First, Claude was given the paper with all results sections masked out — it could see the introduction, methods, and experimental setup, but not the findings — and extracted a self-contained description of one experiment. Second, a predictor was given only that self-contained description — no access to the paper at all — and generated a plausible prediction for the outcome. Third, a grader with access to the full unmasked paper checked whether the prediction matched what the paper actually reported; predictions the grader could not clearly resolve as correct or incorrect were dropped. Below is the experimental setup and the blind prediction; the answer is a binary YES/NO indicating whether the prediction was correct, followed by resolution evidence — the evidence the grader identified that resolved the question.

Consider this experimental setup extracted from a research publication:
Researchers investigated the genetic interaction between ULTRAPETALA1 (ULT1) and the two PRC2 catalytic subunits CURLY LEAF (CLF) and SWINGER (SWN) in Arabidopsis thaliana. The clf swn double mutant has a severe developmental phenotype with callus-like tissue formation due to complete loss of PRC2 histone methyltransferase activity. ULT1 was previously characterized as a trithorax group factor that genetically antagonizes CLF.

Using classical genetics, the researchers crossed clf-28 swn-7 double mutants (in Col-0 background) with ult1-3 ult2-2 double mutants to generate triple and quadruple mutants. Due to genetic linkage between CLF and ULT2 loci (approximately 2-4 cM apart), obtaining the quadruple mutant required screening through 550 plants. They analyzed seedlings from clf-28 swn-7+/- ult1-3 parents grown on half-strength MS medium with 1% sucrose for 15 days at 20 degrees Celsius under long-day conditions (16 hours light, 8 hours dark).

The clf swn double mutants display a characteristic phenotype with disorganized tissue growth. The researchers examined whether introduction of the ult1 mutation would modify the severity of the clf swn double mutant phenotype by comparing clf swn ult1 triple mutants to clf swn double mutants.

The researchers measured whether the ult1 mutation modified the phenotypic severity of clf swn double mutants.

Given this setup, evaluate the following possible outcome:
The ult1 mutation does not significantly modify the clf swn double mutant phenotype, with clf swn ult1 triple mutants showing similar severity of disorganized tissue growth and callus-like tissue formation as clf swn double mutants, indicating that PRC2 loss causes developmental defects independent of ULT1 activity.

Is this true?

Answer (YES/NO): YES